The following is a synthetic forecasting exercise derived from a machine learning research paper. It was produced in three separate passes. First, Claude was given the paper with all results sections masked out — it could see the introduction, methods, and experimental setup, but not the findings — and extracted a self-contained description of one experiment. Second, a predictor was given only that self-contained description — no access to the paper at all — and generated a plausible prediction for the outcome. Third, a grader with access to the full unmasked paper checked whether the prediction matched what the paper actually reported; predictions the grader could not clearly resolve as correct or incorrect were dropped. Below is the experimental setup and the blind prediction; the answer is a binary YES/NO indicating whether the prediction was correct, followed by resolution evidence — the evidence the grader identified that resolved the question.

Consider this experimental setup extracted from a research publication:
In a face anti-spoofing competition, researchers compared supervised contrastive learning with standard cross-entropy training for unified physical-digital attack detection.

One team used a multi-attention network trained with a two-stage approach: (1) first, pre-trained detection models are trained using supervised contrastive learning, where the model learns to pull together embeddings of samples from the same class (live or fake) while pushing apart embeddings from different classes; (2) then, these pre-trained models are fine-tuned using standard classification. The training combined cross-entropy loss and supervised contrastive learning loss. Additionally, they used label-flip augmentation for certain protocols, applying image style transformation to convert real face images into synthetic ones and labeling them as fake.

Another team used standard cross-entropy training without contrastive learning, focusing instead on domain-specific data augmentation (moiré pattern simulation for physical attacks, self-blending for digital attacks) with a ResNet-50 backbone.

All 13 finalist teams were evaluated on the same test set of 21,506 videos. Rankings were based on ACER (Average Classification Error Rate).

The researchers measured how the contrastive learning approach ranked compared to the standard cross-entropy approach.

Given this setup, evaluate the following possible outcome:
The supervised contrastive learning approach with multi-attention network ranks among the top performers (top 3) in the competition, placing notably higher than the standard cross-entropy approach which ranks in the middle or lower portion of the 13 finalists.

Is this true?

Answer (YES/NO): NO